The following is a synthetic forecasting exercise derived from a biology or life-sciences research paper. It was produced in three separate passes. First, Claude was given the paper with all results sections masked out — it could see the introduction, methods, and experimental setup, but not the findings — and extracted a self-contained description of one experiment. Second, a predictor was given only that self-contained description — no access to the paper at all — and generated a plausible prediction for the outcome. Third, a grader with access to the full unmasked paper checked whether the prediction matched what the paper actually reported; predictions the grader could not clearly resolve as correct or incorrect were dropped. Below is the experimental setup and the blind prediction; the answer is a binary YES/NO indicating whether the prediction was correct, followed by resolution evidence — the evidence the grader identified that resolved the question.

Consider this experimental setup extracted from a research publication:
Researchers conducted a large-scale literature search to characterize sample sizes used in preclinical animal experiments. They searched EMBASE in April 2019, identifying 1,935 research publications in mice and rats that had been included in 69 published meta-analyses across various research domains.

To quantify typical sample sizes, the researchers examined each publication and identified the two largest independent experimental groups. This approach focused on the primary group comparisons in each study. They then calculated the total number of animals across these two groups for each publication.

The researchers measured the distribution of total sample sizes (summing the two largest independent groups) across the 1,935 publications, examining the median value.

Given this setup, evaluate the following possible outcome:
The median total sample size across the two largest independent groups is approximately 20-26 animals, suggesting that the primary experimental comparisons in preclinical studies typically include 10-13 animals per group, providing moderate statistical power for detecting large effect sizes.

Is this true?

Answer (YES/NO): YES